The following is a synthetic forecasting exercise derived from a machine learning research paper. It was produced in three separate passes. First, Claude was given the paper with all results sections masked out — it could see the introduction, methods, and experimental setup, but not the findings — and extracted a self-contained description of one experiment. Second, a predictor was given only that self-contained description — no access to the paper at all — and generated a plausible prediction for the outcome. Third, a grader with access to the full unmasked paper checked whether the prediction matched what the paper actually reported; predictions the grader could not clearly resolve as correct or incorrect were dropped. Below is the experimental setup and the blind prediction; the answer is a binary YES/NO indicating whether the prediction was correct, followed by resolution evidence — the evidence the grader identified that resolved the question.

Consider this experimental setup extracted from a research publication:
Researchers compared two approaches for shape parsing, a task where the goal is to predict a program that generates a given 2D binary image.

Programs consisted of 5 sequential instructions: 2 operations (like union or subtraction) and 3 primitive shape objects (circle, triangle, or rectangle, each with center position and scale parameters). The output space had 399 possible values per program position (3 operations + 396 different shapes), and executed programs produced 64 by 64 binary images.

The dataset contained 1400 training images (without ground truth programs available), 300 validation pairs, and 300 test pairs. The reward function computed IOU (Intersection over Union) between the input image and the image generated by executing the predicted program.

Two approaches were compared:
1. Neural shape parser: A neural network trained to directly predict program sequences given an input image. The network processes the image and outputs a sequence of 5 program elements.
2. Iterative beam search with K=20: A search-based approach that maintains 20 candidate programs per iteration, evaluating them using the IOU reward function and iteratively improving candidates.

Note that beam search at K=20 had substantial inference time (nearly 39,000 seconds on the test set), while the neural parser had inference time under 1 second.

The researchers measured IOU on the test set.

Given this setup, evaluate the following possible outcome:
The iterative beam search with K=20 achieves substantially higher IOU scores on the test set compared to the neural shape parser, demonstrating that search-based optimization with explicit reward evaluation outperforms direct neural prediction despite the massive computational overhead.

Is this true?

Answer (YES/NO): YES